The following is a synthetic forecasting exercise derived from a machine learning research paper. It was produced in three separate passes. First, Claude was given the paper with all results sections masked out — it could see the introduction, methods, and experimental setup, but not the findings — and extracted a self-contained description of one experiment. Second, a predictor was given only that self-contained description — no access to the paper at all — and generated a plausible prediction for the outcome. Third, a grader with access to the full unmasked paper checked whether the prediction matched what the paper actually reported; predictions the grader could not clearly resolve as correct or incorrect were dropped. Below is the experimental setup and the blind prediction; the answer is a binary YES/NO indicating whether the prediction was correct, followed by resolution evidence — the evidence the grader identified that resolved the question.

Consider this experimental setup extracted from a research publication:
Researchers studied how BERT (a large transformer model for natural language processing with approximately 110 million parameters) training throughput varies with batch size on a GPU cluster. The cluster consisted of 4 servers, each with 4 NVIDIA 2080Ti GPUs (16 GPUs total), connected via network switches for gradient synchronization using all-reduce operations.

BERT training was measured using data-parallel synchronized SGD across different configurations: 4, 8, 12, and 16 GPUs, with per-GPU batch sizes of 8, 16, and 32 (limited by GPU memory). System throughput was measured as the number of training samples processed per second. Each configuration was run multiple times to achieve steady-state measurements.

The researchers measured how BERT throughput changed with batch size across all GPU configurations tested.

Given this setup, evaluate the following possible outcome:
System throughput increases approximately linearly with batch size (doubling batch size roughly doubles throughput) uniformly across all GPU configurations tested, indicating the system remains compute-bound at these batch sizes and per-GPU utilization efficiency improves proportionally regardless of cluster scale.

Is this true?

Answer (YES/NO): YES